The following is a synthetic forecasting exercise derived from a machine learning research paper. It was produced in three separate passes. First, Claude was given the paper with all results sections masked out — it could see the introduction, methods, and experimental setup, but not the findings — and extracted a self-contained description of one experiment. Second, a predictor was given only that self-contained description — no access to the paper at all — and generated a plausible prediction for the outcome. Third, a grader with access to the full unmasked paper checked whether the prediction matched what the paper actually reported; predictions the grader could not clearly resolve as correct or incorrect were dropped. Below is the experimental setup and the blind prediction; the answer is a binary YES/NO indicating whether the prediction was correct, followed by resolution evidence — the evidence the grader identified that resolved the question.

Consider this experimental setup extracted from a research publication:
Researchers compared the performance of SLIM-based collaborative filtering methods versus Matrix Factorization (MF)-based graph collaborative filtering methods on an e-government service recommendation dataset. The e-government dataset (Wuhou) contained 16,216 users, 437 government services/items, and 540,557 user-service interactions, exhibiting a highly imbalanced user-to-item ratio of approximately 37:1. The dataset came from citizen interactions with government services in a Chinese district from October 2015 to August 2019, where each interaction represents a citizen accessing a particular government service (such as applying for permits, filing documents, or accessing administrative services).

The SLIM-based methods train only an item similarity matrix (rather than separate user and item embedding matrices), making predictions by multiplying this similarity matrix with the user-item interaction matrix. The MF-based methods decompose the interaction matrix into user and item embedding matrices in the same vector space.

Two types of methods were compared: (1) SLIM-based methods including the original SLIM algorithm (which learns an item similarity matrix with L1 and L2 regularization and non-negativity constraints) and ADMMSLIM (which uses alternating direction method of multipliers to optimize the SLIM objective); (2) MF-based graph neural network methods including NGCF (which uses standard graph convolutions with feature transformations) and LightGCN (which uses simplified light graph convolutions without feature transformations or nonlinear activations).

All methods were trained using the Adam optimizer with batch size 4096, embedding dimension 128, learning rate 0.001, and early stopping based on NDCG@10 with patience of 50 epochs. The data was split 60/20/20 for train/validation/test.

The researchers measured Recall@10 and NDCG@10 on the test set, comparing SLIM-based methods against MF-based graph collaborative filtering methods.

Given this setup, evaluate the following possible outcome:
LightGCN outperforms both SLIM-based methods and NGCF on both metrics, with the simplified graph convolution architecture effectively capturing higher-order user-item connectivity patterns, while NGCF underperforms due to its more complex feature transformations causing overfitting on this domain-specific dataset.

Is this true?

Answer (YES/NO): NO